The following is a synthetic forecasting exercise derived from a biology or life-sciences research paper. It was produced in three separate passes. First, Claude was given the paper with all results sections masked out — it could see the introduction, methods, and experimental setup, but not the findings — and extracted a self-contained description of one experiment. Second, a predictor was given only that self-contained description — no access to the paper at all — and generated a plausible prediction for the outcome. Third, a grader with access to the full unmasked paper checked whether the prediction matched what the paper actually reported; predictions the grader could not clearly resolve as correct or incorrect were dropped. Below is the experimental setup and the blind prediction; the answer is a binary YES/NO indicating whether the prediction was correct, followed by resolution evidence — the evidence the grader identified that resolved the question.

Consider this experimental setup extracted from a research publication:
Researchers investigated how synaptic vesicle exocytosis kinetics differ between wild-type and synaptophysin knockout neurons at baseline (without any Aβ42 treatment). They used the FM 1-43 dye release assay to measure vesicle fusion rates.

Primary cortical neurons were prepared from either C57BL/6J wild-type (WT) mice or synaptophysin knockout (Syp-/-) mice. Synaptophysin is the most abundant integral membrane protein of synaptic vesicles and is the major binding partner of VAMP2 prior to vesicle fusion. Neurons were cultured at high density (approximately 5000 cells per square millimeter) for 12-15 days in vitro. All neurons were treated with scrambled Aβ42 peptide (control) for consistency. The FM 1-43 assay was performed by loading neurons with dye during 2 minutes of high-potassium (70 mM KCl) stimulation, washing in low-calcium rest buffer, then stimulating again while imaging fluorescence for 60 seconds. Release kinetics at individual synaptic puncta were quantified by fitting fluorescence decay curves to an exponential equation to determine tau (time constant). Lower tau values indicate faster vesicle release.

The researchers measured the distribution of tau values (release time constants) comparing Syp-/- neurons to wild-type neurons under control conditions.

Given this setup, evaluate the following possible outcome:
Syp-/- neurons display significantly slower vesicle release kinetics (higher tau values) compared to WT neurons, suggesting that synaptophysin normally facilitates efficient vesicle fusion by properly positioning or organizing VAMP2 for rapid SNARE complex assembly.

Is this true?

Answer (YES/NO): NO